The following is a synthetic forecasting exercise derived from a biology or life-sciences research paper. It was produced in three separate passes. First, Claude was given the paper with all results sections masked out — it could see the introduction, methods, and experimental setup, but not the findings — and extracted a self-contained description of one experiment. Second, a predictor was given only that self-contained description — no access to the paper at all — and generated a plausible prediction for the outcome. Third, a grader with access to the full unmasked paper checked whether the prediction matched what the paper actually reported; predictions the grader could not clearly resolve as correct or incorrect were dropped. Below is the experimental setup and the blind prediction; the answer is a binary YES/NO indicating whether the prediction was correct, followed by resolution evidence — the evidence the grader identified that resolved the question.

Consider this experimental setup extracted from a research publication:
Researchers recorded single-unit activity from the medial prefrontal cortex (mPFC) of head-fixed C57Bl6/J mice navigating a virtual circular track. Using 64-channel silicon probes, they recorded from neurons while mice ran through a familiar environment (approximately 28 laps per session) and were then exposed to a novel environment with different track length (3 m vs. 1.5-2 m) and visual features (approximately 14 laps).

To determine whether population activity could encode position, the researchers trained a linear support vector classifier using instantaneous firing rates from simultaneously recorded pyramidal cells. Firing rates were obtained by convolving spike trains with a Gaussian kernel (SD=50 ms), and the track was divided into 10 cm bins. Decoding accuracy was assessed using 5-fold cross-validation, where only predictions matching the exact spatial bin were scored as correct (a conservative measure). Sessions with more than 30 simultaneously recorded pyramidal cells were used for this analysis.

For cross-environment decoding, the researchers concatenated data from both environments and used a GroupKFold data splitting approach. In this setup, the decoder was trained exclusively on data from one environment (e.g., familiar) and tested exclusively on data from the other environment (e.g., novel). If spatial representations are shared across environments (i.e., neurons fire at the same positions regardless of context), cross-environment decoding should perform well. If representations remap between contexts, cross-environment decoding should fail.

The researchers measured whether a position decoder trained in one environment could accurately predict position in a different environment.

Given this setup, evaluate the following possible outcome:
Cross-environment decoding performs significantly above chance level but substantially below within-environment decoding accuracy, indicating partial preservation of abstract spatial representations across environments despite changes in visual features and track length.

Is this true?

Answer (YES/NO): NO